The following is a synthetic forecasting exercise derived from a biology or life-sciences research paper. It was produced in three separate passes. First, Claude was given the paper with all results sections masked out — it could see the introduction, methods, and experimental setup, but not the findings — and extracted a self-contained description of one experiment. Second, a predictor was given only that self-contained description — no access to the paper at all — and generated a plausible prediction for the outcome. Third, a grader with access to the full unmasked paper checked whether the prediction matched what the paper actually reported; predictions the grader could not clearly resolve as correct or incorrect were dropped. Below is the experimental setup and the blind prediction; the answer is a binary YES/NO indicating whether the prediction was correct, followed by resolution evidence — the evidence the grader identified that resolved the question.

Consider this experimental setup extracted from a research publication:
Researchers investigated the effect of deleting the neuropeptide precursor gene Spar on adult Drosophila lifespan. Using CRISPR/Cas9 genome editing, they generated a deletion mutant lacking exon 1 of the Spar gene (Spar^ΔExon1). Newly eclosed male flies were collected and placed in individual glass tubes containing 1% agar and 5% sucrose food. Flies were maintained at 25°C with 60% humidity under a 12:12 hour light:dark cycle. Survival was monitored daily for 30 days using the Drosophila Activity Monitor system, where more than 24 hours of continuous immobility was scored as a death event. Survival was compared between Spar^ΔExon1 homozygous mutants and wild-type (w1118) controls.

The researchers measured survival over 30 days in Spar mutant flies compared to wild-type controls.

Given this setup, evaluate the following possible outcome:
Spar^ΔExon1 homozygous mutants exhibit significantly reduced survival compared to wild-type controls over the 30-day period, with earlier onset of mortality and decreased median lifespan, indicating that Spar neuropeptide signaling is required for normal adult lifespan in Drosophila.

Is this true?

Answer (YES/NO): YES